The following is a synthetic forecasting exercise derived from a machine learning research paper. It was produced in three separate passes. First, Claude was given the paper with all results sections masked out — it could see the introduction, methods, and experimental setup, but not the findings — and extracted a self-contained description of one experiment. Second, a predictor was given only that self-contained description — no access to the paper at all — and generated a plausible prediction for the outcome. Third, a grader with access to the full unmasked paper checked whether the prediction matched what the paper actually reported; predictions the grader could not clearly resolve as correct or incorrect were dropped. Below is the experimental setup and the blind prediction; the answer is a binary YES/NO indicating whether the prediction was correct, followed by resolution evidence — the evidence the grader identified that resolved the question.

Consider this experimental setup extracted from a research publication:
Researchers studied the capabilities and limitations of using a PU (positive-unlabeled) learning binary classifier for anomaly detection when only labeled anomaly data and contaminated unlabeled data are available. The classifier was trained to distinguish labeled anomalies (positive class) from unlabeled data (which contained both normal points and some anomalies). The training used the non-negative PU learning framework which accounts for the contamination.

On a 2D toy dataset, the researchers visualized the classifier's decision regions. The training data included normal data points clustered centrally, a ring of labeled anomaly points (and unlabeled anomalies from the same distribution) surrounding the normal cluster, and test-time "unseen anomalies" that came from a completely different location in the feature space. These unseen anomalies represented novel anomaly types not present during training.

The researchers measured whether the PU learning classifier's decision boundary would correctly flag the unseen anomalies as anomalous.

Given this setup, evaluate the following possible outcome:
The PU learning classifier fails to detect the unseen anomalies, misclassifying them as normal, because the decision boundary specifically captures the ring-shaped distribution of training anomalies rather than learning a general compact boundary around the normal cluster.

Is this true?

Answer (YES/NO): YES